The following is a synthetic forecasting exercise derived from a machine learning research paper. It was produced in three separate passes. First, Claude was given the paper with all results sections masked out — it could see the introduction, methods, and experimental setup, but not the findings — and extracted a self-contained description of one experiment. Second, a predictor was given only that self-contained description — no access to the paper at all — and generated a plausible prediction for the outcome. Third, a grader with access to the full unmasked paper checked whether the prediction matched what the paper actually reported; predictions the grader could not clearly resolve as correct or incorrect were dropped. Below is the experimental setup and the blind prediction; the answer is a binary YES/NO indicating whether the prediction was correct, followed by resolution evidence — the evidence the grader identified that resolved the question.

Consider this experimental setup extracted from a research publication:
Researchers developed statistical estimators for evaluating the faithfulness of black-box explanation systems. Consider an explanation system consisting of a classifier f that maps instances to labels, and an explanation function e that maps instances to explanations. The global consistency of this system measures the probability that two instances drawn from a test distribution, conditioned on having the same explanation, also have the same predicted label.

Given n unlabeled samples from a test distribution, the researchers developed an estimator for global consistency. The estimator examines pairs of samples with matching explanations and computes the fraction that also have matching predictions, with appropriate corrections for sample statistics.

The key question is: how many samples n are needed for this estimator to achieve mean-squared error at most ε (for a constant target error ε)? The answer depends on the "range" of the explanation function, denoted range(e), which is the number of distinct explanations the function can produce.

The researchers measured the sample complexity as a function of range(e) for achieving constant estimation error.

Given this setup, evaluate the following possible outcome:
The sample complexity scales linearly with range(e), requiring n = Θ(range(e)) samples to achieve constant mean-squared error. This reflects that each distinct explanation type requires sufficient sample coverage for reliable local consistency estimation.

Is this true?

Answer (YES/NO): YES